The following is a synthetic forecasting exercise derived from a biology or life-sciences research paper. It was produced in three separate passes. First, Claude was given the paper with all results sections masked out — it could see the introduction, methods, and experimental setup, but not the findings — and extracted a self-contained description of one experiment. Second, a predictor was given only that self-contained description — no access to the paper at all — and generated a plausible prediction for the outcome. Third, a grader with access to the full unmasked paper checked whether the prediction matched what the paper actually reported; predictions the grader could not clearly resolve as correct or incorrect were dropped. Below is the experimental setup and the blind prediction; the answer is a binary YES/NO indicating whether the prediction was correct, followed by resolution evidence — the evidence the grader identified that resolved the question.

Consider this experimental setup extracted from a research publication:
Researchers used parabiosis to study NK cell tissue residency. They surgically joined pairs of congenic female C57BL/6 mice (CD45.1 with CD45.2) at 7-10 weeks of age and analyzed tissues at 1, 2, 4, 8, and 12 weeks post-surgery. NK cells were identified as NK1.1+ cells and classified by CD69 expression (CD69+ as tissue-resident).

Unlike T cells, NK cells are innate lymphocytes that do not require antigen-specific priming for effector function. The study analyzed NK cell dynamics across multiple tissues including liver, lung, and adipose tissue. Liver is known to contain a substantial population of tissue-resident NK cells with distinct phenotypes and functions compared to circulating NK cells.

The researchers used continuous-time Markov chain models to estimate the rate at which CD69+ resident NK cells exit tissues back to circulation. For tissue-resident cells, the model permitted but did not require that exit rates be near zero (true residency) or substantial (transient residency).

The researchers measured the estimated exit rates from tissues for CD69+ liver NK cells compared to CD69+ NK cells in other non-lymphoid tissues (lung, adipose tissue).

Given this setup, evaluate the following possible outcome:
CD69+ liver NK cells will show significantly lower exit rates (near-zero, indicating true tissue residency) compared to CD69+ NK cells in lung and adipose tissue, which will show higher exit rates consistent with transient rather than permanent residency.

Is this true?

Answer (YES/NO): NO